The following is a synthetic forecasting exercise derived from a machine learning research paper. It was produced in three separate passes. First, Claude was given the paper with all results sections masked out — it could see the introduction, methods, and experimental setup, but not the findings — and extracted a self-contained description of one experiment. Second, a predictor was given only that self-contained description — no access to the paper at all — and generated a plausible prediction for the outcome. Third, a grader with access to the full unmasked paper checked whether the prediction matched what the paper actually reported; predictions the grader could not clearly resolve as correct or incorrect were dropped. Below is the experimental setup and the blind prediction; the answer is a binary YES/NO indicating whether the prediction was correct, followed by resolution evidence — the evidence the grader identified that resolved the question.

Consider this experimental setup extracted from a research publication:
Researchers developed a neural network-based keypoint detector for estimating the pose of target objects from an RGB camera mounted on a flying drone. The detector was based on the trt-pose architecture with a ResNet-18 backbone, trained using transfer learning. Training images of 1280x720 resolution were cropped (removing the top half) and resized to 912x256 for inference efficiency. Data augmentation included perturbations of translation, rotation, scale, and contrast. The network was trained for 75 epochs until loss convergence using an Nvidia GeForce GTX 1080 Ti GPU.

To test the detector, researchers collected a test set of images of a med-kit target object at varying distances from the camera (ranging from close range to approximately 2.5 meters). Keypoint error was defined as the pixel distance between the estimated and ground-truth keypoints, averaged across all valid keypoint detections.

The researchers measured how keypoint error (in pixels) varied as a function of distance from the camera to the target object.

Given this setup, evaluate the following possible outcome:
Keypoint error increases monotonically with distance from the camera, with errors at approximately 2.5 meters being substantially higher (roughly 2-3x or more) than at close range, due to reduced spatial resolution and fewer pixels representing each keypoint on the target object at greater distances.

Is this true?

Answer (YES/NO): NO